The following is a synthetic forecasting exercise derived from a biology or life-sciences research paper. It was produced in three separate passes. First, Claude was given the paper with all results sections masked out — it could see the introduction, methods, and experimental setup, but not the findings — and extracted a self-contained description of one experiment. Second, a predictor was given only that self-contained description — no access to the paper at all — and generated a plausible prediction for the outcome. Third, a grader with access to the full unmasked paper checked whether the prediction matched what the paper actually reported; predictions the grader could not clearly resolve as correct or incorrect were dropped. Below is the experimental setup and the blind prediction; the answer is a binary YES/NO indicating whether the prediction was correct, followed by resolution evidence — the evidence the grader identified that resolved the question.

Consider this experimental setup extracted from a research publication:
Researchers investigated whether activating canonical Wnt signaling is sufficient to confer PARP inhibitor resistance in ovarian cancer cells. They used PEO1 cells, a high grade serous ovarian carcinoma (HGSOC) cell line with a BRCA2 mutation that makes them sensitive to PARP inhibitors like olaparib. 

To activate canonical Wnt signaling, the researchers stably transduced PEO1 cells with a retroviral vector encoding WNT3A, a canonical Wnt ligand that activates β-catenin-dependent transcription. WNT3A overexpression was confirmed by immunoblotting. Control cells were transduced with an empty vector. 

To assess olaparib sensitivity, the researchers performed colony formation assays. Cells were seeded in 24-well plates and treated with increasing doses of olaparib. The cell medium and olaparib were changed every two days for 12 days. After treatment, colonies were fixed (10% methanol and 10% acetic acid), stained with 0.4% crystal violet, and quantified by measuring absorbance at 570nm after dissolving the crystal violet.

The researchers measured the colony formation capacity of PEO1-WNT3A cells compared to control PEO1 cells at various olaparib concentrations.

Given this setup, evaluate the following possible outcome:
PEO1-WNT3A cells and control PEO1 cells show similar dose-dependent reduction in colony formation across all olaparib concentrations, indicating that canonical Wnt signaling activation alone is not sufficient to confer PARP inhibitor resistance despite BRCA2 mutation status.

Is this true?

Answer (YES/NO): NO